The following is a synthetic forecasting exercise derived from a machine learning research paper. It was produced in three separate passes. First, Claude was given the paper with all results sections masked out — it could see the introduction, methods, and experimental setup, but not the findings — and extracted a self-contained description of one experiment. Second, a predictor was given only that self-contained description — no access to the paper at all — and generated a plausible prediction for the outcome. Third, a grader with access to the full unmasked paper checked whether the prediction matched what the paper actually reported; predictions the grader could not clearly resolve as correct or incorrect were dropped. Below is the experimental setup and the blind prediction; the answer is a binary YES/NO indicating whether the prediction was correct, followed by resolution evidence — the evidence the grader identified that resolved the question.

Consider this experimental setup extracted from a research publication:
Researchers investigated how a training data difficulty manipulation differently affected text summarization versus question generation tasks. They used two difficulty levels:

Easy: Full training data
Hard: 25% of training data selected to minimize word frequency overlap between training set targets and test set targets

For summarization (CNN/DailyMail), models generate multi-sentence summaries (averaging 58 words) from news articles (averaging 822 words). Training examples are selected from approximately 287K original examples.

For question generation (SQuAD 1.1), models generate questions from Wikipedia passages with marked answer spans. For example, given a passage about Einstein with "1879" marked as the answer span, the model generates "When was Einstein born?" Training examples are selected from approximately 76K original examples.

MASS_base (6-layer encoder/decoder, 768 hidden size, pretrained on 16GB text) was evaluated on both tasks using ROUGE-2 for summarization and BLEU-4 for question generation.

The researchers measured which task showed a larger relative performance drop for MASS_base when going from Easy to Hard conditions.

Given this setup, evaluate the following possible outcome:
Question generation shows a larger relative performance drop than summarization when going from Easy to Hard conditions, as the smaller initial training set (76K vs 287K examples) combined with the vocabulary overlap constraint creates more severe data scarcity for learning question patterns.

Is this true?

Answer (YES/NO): YES